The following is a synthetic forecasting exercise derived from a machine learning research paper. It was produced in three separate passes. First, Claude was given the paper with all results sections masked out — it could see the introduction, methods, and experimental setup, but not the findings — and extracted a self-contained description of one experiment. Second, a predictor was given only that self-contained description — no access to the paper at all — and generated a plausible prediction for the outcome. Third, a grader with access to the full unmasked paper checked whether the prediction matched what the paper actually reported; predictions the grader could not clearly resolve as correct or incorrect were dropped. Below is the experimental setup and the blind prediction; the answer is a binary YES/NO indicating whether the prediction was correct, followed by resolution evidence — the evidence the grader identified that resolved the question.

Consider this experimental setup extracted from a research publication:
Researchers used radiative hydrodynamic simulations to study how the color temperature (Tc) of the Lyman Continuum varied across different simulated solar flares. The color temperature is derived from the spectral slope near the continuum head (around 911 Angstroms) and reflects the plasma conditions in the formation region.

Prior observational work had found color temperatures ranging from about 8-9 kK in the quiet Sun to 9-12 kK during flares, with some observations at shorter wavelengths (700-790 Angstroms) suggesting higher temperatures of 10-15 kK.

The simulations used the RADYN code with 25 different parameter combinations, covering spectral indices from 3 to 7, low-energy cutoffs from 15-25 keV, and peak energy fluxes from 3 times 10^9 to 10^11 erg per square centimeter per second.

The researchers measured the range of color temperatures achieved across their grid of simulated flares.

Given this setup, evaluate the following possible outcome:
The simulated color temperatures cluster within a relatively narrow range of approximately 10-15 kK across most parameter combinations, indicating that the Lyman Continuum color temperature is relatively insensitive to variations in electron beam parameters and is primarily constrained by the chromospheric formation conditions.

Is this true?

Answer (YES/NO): NO